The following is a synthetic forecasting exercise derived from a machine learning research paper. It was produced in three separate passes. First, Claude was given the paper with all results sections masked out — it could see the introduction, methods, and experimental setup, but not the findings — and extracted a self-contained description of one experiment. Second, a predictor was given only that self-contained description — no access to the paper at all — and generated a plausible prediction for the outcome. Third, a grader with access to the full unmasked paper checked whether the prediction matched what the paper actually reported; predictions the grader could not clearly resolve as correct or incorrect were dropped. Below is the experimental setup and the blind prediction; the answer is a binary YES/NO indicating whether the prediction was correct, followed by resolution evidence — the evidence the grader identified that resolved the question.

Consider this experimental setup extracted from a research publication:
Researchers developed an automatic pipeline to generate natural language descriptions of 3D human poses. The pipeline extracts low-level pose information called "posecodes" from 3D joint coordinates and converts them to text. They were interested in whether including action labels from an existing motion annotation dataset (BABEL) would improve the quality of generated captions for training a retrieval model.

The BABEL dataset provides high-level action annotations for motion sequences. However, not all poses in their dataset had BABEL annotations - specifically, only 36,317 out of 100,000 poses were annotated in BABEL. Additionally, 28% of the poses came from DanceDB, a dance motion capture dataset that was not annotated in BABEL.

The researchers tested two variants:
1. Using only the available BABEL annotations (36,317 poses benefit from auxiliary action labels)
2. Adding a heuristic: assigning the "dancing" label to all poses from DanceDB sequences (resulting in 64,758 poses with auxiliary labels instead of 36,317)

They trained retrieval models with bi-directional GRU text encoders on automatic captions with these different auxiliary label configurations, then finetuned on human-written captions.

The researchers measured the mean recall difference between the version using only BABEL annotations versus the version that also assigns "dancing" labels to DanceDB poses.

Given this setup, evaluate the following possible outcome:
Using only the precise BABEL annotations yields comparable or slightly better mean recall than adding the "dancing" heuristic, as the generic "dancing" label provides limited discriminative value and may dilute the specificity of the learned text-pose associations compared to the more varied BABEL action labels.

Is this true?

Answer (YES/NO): NO